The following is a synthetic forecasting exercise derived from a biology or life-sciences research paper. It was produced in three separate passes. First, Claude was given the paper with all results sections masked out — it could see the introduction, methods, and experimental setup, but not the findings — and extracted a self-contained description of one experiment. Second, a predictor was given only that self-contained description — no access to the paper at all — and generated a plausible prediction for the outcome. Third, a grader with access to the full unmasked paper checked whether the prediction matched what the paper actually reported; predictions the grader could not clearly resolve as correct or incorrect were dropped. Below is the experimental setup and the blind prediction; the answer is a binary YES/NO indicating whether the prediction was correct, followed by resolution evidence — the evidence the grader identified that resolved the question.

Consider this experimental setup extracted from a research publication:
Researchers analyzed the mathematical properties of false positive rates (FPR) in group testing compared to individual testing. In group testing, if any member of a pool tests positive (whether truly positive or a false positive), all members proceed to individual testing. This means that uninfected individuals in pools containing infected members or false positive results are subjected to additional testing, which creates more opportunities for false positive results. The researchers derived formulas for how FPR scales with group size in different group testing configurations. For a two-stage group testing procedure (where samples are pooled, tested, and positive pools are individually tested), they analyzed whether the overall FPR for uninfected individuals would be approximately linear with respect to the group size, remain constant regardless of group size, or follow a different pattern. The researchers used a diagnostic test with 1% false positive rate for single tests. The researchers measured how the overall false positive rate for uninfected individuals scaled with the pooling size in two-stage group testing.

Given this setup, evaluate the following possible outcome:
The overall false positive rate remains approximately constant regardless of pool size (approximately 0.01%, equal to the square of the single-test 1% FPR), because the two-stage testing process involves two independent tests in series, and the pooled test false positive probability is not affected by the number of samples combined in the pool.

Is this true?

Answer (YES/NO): NO